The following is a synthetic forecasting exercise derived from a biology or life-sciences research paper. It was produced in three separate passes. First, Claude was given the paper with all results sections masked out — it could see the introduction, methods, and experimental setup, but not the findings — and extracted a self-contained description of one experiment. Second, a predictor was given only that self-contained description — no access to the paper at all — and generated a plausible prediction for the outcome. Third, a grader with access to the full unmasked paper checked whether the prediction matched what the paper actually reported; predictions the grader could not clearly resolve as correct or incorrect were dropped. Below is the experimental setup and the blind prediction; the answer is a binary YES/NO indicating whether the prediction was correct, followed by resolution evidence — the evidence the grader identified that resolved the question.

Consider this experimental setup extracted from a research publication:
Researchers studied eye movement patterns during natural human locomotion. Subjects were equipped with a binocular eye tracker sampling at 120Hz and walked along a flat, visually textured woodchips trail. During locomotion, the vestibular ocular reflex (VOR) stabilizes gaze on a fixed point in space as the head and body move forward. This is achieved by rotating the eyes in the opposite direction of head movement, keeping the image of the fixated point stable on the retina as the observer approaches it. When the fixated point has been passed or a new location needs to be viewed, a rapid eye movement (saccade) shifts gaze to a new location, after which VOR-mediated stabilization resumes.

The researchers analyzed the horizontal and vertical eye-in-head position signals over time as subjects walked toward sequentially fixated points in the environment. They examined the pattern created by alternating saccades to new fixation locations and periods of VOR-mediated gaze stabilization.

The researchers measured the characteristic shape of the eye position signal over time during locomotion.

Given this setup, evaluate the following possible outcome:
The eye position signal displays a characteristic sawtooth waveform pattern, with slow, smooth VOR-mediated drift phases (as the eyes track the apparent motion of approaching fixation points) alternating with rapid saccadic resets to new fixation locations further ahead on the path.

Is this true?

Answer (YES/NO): YES